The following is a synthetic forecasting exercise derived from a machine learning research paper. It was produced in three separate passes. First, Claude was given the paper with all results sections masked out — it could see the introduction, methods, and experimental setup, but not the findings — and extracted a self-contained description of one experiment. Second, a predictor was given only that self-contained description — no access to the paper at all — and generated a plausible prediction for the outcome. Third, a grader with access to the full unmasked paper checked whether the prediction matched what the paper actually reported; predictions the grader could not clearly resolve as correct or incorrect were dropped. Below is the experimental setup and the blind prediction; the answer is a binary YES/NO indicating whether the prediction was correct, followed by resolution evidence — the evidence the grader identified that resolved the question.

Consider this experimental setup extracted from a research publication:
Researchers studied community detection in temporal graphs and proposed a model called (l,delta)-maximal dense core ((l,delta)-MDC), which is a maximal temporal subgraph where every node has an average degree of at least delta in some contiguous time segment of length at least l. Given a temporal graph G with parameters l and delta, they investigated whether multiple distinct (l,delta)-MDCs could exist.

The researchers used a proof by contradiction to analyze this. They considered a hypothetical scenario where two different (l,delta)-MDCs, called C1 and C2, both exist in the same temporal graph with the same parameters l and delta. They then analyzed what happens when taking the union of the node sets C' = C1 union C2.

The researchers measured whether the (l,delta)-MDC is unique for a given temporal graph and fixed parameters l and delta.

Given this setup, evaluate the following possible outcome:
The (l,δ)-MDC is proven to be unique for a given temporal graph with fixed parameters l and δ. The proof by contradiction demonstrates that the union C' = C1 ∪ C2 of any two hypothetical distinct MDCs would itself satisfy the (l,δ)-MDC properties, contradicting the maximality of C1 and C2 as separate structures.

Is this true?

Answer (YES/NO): YES